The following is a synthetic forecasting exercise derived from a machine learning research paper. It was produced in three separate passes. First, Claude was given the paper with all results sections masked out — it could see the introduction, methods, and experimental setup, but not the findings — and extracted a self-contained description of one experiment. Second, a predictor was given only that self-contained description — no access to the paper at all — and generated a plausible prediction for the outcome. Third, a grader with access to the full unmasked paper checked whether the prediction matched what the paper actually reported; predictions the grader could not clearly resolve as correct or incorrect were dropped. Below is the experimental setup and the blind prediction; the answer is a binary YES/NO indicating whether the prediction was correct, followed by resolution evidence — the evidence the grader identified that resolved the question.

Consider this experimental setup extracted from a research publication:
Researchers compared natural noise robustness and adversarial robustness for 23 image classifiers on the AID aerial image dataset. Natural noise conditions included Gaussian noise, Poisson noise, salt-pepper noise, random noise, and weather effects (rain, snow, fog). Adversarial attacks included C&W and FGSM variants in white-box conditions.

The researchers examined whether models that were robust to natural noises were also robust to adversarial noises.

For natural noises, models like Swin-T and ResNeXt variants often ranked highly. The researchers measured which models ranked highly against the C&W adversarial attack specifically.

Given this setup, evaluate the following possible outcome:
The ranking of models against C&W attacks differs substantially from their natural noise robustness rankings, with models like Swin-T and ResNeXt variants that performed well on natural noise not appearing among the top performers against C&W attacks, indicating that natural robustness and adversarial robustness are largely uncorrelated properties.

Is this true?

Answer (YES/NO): NO